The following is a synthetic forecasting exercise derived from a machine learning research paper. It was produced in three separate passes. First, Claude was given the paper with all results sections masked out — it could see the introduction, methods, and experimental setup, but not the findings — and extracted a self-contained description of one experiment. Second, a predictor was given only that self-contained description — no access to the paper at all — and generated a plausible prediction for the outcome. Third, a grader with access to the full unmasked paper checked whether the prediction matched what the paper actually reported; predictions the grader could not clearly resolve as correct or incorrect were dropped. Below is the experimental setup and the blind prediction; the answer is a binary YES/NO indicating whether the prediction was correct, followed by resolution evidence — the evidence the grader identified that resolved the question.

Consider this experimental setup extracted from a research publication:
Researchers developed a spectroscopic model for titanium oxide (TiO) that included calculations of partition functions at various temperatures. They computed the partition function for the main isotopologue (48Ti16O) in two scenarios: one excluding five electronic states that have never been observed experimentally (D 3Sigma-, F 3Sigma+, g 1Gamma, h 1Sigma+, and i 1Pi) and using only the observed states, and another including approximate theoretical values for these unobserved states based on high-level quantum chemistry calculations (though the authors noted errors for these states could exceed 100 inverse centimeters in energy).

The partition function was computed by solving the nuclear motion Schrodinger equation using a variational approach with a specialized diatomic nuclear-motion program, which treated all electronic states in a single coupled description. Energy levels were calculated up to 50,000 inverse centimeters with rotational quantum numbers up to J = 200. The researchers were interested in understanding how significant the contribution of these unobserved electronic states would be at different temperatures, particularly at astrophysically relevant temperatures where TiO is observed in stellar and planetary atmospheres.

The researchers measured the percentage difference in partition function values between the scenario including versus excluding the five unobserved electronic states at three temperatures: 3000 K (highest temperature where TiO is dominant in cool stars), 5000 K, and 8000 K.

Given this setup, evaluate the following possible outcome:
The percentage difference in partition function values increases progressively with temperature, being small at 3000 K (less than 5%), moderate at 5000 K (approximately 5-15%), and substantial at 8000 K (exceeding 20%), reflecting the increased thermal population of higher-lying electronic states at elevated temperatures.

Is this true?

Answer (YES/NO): NO